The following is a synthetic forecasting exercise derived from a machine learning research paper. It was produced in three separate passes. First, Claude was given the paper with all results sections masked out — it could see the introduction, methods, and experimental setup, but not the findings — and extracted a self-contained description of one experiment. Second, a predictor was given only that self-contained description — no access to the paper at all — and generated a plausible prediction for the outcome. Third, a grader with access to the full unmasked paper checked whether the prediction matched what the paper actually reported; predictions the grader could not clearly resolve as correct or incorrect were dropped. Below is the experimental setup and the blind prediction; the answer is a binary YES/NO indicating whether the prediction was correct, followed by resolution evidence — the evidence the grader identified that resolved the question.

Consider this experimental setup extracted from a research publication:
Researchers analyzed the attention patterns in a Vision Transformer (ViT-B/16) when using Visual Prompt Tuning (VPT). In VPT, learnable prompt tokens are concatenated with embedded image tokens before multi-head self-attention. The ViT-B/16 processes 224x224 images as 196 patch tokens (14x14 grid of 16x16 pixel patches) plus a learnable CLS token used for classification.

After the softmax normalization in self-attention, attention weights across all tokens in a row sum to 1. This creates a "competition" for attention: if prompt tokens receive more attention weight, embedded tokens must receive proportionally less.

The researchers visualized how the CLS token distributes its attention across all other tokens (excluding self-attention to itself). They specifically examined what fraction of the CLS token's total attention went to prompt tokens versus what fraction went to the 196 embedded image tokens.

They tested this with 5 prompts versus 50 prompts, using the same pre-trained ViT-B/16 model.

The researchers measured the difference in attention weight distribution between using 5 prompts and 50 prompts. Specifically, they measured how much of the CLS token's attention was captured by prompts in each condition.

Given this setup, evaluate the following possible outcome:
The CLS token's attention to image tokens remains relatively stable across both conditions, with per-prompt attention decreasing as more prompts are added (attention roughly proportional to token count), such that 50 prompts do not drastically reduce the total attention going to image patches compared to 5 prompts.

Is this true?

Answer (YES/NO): NO